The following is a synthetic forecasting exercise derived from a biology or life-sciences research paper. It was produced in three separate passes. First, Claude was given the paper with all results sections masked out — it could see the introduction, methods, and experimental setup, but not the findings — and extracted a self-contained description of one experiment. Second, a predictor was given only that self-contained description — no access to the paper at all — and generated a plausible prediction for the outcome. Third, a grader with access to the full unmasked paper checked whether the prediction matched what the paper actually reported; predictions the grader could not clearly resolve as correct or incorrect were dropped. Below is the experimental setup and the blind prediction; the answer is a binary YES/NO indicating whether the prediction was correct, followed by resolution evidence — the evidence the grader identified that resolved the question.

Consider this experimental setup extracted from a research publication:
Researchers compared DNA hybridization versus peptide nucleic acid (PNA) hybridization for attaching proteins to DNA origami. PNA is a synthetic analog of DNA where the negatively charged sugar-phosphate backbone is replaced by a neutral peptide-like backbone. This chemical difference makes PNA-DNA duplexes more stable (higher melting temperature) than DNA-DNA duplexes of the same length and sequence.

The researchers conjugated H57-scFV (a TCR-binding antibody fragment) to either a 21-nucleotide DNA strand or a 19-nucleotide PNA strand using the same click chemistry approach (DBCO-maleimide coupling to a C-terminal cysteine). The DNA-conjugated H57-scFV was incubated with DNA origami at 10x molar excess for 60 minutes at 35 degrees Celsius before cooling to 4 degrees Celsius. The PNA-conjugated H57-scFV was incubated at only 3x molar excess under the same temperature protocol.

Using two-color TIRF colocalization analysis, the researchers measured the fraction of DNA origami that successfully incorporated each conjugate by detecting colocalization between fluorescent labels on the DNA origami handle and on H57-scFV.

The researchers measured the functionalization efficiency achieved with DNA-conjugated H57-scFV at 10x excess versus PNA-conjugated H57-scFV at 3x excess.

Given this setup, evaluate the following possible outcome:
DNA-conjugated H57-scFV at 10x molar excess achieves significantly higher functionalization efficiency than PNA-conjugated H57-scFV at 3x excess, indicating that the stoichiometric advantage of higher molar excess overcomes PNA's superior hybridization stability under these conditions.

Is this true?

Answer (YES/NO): NO